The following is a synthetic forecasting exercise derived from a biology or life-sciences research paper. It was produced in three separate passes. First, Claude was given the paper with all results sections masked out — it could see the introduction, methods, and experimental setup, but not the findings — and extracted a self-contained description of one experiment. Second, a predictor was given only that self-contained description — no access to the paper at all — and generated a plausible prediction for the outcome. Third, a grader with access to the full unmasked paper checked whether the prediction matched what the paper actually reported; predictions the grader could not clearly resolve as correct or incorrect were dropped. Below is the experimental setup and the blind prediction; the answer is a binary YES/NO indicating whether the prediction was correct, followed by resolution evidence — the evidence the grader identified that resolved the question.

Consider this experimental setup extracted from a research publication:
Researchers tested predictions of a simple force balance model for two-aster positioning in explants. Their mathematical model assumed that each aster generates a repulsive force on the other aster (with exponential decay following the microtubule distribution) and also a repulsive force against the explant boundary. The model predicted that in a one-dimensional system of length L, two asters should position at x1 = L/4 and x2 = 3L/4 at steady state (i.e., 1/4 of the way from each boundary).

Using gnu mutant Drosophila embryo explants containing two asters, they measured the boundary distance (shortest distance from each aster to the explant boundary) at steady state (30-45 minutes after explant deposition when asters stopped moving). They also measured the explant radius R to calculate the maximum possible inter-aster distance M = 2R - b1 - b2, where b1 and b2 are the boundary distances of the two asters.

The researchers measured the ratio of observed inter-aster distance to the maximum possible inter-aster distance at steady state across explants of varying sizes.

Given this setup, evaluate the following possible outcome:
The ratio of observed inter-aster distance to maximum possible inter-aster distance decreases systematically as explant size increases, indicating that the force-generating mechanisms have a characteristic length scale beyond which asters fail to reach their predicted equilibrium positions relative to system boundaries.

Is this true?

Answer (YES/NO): YES